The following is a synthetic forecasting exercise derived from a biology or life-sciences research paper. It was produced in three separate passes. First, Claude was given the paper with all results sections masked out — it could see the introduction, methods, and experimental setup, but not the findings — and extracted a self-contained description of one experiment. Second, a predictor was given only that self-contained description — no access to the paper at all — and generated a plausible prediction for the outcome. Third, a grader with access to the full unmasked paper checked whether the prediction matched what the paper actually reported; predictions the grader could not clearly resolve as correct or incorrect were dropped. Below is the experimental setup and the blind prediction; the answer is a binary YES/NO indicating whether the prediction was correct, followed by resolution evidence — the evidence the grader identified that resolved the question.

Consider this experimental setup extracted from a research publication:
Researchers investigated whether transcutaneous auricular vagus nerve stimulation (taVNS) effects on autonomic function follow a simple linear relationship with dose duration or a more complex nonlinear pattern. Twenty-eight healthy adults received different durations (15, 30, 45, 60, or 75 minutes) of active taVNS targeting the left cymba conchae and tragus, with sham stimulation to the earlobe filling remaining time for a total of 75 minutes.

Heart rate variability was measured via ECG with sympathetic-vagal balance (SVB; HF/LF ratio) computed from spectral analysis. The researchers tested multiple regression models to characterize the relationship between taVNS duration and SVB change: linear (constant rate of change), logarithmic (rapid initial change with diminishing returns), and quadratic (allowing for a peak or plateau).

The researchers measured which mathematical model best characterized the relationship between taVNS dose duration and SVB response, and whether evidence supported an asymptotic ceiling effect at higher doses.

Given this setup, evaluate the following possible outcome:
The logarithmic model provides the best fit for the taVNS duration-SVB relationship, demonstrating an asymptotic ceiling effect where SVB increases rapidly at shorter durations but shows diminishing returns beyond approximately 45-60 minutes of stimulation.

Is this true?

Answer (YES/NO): NO